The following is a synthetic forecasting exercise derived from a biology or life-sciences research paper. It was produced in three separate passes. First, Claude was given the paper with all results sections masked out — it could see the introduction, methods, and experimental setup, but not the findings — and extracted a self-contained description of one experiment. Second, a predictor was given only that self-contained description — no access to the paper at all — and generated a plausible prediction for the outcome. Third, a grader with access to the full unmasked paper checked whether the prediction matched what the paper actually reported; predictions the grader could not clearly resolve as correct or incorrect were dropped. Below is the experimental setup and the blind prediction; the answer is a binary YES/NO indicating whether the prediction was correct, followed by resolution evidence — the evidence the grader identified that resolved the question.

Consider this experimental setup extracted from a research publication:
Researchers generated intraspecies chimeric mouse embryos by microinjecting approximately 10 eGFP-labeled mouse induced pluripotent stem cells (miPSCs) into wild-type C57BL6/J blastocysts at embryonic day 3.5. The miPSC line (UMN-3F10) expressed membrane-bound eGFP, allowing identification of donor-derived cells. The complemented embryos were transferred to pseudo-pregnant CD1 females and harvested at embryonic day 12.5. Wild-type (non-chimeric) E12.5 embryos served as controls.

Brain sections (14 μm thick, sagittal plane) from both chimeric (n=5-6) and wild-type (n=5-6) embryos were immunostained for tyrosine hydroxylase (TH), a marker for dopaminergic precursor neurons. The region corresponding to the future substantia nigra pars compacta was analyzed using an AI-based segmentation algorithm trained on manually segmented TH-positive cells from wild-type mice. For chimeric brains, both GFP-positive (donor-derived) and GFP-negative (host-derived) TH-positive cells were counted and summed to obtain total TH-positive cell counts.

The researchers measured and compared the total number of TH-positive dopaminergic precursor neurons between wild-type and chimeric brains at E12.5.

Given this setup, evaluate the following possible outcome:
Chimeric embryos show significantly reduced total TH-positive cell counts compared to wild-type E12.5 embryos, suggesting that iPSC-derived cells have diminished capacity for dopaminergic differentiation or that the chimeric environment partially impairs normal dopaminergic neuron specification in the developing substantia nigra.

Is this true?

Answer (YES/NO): NO